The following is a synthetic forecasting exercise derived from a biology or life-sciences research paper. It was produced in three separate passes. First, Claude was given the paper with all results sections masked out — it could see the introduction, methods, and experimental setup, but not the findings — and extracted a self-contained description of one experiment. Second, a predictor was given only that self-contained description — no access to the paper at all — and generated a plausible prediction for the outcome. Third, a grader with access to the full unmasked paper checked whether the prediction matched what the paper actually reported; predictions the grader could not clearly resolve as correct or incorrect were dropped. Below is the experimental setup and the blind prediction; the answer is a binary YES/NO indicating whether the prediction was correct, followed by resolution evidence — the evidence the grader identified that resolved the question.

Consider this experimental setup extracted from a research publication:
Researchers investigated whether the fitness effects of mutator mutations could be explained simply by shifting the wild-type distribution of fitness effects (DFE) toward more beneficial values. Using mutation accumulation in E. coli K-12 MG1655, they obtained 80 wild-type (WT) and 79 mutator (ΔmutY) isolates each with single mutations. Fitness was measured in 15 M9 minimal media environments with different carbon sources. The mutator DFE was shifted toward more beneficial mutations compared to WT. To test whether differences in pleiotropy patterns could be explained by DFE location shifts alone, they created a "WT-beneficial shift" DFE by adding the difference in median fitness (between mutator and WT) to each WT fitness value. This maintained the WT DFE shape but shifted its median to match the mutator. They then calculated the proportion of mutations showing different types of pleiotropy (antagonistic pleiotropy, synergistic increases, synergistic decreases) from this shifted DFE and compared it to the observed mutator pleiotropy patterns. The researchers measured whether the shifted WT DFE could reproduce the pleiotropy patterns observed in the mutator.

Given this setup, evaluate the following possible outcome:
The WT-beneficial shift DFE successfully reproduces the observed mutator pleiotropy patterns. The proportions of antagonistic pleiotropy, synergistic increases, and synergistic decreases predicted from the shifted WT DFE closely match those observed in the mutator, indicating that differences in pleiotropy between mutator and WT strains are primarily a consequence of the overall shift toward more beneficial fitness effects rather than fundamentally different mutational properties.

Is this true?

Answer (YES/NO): NO